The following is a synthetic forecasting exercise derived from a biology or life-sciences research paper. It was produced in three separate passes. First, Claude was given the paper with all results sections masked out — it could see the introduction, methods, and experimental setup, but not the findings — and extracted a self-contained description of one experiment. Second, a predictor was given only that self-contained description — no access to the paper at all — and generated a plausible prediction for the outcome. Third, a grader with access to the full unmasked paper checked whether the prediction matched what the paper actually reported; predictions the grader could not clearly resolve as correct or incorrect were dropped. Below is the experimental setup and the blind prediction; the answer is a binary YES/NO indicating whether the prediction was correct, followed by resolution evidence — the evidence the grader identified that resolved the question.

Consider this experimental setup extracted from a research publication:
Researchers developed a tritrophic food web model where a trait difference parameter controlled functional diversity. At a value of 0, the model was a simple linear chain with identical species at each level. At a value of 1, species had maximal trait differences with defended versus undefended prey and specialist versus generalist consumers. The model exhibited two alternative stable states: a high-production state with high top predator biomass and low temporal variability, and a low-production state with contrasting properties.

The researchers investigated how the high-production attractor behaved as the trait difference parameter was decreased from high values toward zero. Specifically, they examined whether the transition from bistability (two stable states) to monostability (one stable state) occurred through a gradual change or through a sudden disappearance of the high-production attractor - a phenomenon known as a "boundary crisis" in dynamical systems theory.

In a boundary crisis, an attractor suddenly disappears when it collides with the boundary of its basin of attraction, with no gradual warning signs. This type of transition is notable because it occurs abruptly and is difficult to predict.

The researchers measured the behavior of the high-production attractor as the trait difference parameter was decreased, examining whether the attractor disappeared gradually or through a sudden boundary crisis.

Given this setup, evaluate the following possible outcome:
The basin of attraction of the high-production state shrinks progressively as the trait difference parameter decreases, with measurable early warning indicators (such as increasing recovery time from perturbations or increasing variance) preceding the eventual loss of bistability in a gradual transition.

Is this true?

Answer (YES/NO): NO